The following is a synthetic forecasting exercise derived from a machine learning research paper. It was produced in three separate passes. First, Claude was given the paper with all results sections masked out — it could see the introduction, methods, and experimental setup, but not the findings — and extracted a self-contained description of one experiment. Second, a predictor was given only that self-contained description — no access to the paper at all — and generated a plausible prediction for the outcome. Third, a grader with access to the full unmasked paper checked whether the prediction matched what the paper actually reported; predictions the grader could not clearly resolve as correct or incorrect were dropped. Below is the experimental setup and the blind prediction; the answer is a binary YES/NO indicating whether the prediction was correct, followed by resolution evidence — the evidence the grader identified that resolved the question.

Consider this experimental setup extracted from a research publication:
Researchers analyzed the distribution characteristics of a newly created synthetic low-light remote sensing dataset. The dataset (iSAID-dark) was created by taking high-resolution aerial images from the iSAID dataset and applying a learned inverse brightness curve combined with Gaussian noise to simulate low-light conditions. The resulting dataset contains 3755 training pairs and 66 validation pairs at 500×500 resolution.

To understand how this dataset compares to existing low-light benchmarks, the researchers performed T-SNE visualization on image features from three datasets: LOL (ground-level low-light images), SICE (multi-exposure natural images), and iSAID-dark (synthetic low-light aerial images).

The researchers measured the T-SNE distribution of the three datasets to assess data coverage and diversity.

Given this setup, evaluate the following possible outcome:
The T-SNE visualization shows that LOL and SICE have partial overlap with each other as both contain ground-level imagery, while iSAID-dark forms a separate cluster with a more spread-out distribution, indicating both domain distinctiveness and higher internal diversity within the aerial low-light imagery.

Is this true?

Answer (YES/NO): NO